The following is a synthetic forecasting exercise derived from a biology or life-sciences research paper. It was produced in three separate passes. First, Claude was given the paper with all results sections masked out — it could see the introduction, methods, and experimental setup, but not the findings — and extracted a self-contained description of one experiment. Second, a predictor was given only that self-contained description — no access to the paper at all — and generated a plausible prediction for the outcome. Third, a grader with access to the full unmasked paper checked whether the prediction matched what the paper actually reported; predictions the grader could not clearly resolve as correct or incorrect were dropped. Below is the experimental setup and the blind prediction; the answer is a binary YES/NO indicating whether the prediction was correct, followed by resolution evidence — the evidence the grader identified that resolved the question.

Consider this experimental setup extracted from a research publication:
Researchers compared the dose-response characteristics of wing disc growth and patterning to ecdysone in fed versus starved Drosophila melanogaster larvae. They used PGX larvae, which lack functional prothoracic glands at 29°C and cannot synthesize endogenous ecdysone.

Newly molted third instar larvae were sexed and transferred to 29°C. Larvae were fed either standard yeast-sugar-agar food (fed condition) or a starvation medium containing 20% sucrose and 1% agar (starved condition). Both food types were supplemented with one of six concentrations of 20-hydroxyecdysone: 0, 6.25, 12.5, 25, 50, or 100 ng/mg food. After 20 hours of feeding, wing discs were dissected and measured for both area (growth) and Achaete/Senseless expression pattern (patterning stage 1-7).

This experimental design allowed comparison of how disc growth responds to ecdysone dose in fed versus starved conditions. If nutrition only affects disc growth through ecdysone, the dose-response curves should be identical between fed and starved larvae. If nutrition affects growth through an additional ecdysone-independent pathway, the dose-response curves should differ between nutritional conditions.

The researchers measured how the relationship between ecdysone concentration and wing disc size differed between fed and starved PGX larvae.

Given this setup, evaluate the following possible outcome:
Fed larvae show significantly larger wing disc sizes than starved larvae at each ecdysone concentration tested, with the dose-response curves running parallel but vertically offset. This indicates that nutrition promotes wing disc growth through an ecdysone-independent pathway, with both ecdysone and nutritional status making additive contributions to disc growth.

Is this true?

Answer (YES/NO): NO